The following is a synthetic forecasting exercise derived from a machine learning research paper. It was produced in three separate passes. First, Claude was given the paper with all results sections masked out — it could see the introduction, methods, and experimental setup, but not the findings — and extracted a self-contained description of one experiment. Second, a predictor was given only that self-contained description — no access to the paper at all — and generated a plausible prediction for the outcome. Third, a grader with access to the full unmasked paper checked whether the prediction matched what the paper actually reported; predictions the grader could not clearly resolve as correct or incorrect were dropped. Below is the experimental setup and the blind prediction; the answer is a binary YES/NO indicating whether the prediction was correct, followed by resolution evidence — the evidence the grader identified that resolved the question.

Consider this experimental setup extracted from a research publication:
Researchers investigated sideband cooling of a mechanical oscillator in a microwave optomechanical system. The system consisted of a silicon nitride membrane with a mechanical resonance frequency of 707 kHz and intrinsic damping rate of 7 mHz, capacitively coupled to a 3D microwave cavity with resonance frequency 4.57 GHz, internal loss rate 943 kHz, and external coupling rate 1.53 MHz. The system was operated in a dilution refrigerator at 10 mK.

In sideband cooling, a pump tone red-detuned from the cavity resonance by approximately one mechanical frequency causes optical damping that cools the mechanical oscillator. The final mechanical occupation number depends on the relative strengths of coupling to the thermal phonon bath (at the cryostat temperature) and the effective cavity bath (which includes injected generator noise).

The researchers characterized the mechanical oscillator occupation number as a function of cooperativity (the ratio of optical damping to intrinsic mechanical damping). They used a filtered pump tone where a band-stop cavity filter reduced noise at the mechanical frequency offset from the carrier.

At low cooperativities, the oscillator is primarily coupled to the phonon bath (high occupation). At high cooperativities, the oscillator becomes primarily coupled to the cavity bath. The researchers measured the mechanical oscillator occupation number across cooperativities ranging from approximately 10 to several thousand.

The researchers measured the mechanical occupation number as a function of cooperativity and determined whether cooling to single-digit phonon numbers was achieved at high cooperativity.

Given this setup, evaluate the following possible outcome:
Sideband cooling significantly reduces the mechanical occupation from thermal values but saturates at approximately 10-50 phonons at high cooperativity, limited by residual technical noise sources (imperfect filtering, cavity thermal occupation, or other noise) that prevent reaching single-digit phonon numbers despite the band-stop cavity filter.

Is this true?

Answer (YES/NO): YES